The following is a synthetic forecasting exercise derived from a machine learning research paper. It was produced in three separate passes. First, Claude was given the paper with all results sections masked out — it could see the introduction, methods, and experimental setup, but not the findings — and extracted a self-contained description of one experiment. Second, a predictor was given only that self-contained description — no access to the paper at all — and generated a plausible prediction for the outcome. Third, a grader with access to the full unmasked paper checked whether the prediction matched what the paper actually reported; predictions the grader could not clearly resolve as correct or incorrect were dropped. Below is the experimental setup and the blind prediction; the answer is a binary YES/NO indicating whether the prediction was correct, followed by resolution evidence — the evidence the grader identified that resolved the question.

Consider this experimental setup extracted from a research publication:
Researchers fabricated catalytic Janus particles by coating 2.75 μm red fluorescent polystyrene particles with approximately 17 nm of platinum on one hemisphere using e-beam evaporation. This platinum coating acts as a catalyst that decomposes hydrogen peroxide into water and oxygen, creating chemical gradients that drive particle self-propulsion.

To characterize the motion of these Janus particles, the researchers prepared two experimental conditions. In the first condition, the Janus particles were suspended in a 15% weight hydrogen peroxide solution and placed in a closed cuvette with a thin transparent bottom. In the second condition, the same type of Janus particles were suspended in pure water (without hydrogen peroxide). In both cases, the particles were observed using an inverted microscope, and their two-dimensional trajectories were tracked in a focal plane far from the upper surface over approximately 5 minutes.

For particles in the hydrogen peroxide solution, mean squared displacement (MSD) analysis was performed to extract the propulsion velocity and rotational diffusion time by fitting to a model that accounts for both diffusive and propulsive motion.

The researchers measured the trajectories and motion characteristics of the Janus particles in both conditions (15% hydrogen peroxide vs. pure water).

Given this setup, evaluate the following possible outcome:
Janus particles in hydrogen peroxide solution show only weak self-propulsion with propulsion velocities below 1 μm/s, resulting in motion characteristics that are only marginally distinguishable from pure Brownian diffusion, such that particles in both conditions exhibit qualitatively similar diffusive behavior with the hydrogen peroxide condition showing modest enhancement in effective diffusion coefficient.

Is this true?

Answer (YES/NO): NO